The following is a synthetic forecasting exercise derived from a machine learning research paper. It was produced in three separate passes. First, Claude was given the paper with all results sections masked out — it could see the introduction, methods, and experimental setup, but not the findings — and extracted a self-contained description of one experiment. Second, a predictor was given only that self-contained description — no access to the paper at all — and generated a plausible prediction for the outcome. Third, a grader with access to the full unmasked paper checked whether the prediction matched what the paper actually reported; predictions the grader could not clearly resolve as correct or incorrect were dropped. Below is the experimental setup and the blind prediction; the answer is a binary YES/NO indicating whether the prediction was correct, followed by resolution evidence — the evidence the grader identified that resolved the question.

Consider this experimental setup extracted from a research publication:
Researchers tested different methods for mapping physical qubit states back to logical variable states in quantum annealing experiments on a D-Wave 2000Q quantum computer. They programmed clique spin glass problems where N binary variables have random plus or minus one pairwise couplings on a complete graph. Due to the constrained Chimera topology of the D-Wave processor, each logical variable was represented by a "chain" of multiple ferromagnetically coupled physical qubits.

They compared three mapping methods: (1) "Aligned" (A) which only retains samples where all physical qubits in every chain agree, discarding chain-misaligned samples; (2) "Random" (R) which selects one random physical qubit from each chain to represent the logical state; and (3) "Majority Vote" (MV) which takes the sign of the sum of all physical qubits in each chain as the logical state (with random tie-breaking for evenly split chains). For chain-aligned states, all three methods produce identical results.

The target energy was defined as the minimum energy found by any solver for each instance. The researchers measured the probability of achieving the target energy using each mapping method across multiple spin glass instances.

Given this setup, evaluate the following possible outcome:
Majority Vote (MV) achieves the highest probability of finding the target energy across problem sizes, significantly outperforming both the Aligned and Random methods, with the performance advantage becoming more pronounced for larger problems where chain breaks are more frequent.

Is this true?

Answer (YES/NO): NO